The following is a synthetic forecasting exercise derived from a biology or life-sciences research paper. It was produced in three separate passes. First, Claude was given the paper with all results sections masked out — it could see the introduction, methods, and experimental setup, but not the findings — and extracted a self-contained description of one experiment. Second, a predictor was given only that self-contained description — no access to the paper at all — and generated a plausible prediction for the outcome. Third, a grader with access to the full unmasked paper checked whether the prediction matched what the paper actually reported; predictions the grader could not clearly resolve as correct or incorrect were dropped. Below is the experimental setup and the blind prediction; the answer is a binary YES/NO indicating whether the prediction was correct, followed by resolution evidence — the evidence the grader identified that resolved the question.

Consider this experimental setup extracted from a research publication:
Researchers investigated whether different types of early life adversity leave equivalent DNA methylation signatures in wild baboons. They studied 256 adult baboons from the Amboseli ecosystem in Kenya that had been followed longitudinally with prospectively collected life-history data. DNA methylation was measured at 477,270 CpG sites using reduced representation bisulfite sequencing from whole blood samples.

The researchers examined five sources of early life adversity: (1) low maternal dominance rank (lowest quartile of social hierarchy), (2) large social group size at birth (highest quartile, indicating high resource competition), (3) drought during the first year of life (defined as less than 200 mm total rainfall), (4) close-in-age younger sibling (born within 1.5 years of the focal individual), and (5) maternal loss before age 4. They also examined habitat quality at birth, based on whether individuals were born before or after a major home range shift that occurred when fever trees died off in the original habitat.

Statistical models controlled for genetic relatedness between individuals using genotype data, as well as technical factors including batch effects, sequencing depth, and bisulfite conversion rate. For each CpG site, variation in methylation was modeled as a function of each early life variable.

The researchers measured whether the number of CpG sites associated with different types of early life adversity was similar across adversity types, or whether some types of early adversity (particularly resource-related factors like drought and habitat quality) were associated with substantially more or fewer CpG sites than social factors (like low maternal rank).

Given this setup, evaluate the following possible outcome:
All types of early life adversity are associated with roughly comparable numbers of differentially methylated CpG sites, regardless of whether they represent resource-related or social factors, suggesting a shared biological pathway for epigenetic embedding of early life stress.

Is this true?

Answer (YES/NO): NO